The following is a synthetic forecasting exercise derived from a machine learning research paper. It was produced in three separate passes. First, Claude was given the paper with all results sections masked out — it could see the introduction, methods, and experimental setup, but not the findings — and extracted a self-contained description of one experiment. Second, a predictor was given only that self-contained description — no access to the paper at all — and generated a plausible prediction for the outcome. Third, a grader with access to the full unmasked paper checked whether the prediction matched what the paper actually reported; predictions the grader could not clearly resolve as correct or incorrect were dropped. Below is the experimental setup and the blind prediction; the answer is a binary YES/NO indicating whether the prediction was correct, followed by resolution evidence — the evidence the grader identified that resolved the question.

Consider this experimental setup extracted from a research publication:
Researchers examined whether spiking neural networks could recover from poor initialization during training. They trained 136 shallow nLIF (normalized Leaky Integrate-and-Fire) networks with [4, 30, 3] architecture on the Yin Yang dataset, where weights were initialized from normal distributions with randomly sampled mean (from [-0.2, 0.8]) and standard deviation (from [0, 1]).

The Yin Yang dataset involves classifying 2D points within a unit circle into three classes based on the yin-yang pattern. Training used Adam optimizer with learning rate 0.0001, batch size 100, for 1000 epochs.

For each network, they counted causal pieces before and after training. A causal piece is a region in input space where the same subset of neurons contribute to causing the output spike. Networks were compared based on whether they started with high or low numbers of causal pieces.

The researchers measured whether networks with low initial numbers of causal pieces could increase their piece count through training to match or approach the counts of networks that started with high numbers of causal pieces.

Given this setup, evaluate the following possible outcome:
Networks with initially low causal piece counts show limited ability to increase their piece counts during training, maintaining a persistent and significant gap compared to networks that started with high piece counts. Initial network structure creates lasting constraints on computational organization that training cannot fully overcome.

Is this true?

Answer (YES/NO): YES